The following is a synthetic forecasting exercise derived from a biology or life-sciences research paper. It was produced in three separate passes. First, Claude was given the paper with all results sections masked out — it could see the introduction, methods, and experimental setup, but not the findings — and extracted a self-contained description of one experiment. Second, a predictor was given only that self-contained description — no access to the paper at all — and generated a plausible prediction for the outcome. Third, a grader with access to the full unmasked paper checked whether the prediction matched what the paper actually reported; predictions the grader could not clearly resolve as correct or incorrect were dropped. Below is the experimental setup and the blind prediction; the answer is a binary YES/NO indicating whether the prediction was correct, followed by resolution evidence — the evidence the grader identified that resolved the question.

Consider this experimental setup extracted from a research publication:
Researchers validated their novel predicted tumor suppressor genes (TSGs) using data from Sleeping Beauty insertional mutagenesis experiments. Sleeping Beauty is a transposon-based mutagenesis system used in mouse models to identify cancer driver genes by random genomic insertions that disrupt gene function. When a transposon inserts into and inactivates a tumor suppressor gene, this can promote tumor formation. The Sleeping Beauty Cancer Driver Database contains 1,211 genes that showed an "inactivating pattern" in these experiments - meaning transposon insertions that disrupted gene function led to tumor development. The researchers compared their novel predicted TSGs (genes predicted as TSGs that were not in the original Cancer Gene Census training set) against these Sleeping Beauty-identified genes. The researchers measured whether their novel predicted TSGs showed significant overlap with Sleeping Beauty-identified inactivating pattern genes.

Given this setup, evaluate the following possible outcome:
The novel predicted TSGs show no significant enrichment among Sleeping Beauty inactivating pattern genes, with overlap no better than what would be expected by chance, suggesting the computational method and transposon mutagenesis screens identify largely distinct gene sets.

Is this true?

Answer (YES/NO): NO